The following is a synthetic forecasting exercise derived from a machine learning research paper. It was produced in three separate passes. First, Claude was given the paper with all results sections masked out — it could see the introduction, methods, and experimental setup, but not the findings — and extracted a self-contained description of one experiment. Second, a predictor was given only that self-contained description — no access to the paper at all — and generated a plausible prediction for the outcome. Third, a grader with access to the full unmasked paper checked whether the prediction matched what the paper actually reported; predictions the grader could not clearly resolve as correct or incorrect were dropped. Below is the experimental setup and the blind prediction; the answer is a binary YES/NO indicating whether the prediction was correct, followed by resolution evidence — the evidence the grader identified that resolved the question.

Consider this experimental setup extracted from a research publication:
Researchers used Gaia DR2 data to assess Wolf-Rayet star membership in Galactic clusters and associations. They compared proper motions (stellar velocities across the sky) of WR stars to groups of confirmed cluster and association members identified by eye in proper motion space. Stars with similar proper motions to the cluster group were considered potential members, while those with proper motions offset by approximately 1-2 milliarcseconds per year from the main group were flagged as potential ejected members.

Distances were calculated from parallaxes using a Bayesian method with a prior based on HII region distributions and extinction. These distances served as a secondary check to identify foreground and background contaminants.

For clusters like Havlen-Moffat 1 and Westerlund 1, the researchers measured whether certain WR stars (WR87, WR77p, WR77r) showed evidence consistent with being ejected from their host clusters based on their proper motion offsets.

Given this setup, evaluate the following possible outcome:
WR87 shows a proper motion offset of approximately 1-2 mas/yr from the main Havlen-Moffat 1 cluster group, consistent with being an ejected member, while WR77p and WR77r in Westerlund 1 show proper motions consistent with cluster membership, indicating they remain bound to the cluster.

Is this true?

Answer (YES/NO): NO